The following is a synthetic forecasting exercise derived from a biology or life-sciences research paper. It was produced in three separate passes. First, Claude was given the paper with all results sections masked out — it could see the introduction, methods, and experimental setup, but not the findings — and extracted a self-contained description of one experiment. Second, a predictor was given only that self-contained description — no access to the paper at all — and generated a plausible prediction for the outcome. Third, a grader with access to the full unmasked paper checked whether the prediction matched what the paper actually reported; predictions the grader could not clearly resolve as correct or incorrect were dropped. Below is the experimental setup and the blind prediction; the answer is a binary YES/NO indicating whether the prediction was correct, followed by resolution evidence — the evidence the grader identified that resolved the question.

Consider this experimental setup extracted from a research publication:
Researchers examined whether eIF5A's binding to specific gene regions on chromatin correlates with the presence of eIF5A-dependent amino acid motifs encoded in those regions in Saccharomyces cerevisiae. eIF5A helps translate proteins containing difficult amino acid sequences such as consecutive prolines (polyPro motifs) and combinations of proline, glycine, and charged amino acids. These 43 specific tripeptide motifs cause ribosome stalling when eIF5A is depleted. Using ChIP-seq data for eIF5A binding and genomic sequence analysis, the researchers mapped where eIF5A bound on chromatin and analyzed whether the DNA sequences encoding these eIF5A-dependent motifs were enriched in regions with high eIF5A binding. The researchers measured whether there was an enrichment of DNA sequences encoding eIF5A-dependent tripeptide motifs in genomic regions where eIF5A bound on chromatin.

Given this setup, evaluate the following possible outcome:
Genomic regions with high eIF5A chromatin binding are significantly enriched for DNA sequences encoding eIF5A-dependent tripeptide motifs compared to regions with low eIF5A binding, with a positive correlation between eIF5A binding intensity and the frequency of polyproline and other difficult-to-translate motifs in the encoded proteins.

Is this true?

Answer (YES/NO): YES